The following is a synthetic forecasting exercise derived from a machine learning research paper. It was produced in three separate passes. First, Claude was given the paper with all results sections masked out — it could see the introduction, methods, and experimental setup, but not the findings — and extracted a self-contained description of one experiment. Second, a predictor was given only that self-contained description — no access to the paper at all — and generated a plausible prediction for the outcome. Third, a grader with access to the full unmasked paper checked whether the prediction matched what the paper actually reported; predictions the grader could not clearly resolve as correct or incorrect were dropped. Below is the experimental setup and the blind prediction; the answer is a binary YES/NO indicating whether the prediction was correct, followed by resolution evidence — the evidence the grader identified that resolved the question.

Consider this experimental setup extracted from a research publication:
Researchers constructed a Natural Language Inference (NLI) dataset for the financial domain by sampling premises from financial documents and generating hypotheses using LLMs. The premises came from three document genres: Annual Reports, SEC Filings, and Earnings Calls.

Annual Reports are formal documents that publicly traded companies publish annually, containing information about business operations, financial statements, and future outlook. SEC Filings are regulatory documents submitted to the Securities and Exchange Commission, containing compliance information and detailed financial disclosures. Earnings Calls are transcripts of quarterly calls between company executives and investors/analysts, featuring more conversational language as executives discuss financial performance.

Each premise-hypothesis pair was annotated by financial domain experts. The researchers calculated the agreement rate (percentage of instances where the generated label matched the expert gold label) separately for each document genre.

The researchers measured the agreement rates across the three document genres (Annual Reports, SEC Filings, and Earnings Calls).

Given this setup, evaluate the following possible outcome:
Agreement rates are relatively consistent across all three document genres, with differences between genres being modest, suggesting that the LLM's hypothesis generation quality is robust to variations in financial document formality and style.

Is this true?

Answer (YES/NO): YES